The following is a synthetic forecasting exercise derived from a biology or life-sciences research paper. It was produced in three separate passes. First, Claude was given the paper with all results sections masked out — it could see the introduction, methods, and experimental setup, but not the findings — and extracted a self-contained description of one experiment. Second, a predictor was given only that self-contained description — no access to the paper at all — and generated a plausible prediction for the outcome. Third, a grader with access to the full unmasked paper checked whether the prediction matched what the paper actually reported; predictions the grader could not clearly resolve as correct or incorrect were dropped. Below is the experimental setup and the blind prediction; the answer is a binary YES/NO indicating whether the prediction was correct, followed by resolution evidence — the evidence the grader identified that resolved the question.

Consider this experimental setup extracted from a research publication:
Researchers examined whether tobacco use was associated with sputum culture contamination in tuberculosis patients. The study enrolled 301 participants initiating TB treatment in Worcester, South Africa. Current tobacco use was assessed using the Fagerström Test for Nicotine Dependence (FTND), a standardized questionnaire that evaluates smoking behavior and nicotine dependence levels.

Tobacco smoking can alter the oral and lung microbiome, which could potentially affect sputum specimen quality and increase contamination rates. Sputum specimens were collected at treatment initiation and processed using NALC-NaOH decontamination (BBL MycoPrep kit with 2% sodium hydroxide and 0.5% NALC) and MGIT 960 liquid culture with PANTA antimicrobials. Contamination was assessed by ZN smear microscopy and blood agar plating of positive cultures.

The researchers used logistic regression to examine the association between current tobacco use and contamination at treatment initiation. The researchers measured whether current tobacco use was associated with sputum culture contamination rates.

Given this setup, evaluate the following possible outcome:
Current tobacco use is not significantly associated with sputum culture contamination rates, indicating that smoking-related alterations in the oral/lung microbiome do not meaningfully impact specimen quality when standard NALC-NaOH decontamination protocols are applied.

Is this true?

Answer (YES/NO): YES